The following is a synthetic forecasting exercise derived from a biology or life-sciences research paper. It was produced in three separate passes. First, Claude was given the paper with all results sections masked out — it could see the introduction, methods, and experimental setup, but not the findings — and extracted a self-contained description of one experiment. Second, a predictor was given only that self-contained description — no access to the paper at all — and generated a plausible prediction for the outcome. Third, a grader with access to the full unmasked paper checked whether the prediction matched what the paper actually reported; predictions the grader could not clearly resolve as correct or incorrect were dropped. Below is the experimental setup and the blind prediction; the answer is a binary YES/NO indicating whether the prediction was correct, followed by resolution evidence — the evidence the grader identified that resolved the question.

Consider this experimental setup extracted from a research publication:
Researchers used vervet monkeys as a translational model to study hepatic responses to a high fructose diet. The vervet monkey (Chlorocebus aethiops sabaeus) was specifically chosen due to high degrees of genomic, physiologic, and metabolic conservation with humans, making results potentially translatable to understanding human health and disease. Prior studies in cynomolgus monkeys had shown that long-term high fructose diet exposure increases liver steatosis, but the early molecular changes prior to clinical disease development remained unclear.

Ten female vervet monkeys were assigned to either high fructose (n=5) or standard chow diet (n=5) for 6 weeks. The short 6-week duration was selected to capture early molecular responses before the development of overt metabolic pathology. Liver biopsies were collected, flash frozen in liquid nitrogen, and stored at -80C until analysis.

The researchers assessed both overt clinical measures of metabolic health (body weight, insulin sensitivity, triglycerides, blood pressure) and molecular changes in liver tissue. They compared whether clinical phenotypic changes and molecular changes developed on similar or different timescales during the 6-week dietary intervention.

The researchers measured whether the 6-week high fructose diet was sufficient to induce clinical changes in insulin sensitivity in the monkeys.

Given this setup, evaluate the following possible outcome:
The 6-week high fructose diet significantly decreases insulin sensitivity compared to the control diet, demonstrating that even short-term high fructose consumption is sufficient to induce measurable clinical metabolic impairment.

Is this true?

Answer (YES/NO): NO